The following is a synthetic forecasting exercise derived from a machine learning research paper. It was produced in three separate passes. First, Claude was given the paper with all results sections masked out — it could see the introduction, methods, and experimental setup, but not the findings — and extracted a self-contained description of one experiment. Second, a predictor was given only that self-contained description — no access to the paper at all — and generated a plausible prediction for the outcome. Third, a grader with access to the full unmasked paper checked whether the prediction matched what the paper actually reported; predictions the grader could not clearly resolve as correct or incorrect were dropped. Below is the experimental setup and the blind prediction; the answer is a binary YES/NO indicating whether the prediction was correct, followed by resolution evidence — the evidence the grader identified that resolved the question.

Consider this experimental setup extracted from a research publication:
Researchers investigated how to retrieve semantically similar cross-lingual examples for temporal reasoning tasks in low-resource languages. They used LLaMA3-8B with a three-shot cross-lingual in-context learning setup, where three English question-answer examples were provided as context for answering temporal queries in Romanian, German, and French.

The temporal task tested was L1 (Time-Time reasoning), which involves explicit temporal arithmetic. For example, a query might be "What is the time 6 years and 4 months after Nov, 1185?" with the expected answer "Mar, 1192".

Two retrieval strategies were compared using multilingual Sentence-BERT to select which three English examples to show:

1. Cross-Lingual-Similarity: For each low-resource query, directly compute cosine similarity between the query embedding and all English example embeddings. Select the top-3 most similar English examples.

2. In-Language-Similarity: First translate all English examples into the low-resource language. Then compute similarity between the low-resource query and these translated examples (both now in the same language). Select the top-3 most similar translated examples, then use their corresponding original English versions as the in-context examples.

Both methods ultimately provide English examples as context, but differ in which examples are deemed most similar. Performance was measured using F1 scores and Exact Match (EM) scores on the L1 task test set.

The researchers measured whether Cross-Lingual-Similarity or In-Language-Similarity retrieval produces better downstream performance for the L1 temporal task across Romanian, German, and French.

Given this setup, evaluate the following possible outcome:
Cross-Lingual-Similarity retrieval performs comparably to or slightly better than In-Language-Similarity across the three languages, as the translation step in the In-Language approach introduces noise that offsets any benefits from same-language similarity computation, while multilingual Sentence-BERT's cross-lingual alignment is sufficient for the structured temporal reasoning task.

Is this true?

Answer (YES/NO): NO